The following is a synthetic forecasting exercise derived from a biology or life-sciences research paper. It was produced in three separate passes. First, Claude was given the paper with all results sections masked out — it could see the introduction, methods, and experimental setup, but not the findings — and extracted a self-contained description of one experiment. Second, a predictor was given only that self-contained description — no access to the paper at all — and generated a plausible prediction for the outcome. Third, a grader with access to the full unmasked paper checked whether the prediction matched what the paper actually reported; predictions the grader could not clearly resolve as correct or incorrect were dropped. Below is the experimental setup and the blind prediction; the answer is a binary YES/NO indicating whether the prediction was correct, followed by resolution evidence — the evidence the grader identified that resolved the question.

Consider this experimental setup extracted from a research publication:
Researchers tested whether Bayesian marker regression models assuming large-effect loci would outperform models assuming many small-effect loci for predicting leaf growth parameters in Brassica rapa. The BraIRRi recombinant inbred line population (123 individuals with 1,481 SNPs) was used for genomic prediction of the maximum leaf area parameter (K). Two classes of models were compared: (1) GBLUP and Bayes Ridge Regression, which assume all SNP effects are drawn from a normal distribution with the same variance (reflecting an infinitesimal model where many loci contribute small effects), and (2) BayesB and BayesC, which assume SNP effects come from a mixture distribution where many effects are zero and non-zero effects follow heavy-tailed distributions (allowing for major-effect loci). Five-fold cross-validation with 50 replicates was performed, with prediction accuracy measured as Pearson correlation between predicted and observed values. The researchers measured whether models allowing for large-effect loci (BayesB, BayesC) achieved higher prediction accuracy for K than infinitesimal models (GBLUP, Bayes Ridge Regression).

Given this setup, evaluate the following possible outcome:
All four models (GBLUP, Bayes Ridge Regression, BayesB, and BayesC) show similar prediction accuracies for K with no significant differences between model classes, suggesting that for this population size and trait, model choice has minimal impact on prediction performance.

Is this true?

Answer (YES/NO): YES